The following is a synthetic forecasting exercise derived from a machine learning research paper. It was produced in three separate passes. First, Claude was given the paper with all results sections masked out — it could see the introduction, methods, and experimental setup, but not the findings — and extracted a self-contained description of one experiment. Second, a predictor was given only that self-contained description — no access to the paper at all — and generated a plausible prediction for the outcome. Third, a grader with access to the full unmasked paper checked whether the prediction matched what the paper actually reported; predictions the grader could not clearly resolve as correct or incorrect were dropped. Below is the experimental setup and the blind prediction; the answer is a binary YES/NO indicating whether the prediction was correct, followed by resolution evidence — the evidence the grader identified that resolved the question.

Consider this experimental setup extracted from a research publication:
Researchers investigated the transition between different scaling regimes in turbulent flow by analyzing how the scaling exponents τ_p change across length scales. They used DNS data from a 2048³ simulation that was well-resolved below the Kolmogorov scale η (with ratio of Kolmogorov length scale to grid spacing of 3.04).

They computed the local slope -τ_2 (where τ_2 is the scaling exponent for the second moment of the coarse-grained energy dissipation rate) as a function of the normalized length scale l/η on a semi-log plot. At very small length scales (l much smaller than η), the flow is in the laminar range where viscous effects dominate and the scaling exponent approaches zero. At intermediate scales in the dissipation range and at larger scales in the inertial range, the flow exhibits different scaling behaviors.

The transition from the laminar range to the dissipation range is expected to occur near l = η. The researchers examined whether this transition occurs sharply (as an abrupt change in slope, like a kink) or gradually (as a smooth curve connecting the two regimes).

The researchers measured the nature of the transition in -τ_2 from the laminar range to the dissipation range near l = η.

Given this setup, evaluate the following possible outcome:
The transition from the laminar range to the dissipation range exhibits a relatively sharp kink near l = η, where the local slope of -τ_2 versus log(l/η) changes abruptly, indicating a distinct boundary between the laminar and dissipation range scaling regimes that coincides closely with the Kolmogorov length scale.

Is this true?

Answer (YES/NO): NO